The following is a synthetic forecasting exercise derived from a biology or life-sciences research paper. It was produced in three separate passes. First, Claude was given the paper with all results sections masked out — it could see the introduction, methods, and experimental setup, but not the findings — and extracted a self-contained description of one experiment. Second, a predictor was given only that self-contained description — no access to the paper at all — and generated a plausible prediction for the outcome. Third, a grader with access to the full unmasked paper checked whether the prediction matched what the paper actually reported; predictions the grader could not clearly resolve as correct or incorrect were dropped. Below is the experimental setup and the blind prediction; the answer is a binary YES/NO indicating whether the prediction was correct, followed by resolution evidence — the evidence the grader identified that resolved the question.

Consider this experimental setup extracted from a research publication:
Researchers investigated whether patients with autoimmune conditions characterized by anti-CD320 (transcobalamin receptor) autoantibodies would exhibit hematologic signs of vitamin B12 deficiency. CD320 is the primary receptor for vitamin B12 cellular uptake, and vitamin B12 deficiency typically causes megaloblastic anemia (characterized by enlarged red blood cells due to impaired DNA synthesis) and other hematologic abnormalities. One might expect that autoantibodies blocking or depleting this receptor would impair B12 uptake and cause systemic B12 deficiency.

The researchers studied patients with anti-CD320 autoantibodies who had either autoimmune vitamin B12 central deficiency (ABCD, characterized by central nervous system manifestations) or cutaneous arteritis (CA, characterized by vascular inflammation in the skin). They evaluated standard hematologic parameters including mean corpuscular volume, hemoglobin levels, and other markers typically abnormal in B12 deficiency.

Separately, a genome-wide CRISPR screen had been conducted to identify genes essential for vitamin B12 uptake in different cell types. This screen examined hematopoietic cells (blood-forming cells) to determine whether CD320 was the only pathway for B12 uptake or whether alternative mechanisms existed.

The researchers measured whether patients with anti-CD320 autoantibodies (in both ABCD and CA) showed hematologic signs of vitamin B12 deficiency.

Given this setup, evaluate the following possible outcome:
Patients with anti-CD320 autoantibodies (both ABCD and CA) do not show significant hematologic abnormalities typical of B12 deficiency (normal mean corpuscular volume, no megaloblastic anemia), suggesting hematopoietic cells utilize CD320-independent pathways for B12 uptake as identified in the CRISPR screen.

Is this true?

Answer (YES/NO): YES